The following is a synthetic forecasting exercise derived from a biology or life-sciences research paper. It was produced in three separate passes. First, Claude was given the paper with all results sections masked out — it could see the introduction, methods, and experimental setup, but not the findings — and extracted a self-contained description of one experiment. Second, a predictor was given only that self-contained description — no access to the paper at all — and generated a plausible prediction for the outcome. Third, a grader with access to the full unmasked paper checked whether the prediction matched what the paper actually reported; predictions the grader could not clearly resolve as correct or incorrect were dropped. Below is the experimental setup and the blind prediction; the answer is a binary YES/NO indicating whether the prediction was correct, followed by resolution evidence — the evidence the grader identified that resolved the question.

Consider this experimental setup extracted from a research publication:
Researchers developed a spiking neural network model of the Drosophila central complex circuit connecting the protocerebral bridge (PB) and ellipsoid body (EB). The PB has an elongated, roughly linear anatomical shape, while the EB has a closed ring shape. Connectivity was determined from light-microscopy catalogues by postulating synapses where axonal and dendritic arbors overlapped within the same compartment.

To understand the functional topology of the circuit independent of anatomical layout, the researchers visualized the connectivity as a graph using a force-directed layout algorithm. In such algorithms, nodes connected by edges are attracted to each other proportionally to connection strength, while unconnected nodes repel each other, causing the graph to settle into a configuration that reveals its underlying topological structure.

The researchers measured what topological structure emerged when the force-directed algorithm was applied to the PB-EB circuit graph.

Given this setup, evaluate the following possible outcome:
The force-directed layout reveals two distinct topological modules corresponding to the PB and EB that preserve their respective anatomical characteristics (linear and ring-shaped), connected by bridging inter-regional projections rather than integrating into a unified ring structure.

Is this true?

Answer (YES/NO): NO